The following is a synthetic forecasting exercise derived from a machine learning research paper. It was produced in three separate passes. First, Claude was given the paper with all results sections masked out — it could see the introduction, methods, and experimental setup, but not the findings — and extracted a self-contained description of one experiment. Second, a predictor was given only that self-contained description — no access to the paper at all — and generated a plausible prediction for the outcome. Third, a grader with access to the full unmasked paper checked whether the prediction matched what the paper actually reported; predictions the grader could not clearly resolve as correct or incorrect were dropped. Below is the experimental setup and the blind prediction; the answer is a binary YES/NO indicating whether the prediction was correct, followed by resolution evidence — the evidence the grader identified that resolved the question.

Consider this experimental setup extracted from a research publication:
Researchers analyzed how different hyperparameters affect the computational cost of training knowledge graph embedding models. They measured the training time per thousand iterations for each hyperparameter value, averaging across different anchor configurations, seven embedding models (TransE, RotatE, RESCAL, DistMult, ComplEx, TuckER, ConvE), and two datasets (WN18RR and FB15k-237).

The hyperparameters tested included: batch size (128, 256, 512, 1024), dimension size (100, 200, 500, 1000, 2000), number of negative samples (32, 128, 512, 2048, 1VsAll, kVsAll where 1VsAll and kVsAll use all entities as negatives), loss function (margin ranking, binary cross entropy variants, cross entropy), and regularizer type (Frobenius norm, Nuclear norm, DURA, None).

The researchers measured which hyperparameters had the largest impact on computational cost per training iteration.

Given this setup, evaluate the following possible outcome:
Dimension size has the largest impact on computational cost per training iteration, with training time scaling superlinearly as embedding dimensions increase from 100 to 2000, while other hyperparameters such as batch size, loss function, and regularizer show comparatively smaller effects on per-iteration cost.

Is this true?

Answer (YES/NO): NO